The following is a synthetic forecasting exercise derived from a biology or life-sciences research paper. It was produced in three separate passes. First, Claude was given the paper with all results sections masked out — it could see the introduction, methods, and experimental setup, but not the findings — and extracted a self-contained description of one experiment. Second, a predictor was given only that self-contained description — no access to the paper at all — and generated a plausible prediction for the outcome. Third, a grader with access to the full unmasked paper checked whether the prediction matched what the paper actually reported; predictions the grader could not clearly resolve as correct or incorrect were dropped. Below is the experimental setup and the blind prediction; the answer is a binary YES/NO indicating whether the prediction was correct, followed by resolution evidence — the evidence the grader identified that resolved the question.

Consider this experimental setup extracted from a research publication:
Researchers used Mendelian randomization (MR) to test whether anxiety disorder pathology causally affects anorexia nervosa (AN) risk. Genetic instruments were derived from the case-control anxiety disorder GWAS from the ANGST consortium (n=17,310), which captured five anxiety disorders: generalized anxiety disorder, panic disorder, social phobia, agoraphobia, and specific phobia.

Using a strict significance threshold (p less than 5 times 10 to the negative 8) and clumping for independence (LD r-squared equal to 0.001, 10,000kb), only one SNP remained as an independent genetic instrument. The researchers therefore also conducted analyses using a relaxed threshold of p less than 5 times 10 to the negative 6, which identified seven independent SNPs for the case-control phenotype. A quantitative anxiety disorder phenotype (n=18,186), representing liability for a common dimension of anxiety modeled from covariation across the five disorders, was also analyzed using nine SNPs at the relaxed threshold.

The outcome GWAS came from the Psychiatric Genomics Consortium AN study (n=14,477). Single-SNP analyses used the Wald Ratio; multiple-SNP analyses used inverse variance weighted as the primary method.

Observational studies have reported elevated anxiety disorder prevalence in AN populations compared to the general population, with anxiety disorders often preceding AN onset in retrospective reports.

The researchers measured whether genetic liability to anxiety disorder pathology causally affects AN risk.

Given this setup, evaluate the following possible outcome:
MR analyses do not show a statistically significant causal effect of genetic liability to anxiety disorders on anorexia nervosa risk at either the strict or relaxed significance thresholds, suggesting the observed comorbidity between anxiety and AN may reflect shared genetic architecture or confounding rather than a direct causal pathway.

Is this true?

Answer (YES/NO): YES